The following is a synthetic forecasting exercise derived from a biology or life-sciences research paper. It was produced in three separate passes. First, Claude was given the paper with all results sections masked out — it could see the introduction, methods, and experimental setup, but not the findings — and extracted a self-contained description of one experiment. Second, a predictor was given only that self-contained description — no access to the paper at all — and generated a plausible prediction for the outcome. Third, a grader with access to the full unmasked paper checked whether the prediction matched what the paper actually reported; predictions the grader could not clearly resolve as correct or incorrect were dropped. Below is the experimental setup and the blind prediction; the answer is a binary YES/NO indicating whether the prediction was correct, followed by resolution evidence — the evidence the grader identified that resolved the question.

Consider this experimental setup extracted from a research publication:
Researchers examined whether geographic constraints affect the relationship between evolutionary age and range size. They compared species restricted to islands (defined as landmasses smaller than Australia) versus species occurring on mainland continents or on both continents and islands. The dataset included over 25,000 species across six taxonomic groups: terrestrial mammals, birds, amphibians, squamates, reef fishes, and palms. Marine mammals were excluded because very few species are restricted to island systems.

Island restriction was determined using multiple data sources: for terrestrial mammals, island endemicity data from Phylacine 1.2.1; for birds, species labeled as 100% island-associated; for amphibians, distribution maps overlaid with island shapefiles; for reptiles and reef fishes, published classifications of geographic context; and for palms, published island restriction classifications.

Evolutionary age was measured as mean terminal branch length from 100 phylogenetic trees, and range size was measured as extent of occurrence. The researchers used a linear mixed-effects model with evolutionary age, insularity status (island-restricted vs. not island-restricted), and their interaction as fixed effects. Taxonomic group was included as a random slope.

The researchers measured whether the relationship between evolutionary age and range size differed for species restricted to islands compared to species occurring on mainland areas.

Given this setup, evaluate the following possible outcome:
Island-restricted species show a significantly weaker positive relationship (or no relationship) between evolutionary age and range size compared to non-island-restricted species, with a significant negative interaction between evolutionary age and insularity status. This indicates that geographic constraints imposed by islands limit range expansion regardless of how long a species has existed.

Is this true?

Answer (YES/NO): NO